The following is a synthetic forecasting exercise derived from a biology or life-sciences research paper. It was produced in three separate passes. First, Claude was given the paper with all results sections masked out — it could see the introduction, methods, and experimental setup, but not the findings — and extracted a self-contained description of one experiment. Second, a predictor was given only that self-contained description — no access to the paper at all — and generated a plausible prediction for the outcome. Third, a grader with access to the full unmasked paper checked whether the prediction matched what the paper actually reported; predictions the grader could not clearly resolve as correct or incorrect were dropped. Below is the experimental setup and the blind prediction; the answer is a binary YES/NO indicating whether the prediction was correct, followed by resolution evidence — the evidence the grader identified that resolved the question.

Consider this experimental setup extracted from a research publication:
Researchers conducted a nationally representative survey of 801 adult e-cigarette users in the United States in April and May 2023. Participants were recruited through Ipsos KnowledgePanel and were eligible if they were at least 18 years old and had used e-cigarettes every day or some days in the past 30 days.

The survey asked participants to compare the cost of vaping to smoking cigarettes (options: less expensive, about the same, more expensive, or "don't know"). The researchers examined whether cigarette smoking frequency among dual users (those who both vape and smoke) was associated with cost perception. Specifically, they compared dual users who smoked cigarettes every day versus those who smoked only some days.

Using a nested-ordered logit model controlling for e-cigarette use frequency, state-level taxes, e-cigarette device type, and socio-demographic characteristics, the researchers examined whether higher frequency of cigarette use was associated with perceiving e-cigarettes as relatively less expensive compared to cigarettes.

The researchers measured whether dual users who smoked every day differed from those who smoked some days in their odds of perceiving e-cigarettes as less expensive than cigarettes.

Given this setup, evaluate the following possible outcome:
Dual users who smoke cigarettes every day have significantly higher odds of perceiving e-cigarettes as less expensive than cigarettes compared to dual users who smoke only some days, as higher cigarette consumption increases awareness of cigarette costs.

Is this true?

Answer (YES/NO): NO